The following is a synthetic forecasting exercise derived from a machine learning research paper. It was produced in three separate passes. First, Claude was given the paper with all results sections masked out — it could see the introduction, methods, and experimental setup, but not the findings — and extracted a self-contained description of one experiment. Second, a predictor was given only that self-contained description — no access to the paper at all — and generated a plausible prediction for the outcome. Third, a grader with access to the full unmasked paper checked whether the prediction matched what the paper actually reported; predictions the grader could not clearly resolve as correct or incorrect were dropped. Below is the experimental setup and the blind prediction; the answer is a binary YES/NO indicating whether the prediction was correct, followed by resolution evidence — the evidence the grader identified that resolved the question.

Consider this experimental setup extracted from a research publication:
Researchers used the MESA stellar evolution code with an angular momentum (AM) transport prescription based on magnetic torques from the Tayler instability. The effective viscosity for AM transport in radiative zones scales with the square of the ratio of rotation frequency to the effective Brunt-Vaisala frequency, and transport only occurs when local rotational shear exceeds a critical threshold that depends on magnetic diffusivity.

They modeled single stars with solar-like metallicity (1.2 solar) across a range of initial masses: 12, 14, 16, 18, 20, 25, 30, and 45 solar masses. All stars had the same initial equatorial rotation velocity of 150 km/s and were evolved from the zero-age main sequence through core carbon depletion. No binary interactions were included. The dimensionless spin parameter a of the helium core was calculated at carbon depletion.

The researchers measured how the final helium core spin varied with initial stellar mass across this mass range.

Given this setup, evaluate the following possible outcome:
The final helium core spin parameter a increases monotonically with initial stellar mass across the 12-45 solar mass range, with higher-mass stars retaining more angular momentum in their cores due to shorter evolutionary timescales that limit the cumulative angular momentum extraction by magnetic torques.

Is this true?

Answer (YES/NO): NO